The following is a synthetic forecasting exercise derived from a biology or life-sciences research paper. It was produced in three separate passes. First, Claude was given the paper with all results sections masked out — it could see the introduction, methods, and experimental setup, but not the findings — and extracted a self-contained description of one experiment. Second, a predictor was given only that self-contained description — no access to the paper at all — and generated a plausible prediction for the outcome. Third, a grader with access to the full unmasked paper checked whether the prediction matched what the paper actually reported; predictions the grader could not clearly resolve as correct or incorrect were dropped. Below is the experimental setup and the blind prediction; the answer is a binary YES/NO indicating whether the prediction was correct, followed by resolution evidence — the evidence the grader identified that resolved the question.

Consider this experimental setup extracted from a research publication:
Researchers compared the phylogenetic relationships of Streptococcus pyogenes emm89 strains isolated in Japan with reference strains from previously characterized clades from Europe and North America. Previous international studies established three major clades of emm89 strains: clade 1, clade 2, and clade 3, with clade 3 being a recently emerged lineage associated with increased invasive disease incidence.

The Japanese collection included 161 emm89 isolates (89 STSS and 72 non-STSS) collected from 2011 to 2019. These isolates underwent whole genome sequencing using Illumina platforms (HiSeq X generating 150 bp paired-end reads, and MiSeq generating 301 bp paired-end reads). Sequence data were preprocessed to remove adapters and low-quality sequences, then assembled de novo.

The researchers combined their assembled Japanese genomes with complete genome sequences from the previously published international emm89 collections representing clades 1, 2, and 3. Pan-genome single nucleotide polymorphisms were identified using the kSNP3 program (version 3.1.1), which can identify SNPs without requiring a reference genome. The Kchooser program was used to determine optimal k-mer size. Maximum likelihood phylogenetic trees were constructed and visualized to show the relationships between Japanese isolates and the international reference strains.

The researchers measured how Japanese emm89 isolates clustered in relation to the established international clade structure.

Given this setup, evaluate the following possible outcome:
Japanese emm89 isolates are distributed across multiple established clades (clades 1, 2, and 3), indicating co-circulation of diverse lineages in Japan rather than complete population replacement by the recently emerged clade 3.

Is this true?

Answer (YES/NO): NO